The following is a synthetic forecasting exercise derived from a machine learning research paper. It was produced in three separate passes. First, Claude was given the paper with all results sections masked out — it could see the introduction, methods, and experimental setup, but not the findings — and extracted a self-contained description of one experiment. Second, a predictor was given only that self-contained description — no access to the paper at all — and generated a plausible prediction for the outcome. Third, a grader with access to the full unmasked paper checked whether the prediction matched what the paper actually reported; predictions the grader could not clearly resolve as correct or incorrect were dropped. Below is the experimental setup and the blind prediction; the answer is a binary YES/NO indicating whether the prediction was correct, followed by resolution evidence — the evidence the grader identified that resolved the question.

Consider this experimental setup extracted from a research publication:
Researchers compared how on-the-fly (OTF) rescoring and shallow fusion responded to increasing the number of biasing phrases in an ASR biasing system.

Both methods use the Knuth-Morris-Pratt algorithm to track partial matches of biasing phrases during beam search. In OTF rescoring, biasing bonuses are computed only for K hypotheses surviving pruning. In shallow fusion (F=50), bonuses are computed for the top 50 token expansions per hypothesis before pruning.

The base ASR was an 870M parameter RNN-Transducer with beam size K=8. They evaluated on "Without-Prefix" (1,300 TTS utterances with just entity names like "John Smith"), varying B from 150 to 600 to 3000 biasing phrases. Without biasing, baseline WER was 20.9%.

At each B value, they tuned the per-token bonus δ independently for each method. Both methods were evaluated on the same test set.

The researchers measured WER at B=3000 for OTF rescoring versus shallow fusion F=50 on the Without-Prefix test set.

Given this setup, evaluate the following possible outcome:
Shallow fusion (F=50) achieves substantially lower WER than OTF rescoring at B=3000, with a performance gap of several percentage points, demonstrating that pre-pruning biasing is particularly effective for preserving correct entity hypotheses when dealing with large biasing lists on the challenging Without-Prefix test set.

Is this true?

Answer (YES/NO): NO